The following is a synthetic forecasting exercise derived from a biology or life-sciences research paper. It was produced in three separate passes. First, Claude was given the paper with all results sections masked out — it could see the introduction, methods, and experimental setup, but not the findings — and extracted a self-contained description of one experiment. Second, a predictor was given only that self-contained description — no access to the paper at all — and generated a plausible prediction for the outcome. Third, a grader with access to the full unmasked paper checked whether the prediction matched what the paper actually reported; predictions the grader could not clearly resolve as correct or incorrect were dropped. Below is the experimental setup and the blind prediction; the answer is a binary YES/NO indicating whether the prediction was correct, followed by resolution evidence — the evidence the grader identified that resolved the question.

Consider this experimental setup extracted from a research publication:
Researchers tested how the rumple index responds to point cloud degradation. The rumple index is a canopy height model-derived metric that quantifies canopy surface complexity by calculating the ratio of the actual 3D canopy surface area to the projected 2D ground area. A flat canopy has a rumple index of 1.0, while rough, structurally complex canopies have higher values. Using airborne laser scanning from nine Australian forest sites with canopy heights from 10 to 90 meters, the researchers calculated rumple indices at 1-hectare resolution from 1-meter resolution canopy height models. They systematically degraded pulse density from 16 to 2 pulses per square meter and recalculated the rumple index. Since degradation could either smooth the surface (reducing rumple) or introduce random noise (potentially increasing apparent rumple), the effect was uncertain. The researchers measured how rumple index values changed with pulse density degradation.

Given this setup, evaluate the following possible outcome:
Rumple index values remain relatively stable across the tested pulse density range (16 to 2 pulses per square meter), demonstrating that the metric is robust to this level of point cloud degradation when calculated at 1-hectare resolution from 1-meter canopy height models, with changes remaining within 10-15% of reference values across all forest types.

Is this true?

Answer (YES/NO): NO